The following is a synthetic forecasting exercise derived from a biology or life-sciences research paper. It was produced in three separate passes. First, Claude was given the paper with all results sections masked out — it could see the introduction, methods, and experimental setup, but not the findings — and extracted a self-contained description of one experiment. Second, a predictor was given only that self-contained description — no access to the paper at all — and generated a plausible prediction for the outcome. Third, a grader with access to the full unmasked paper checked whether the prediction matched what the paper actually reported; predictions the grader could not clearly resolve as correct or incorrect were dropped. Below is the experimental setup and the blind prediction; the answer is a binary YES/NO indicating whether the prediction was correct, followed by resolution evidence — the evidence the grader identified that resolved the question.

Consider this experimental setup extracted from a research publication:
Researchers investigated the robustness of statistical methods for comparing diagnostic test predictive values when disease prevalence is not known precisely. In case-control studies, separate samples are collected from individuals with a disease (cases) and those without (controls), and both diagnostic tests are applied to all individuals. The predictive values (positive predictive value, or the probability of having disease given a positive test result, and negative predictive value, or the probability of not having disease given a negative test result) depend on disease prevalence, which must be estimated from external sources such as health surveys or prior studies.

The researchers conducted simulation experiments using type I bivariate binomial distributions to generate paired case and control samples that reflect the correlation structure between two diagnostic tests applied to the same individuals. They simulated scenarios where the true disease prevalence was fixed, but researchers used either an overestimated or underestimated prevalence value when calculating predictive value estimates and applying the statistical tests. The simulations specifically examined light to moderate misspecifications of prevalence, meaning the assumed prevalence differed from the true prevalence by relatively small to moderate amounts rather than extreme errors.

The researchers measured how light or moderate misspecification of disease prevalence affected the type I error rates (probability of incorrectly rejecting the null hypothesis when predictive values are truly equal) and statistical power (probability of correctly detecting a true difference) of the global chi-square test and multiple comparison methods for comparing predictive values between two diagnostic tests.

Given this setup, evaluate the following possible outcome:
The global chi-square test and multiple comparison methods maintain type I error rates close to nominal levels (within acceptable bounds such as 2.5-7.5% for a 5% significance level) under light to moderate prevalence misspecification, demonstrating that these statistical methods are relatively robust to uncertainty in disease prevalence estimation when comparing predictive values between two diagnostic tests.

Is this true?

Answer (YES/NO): YES